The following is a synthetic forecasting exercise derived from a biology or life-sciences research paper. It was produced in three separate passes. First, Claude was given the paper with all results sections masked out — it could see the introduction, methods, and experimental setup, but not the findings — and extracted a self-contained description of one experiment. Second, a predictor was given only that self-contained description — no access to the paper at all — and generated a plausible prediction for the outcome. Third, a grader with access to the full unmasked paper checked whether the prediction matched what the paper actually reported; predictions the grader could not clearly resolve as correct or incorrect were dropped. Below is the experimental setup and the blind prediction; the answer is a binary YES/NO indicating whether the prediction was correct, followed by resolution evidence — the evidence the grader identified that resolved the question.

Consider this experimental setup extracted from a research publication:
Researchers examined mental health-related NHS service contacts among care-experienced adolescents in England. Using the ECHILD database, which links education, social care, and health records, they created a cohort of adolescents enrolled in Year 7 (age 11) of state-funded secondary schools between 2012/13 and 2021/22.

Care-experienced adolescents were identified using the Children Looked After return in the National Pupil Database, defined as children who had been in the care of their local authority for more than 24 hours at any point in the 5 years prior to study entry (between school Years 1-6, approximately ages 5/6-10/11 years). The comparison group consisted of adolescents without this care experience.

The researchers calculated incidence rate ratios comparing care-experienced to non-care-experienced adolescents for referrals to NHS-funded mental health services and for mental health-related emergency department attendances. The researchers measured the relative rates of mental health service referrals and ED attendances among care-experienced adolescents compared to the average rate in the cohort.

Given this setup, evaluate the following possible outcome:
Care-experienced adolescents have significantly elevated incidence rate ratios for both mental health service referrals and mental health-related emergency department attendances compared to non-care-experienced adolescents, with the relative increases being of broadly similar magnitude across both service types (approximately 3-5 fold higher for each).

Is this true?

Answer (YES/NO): YES